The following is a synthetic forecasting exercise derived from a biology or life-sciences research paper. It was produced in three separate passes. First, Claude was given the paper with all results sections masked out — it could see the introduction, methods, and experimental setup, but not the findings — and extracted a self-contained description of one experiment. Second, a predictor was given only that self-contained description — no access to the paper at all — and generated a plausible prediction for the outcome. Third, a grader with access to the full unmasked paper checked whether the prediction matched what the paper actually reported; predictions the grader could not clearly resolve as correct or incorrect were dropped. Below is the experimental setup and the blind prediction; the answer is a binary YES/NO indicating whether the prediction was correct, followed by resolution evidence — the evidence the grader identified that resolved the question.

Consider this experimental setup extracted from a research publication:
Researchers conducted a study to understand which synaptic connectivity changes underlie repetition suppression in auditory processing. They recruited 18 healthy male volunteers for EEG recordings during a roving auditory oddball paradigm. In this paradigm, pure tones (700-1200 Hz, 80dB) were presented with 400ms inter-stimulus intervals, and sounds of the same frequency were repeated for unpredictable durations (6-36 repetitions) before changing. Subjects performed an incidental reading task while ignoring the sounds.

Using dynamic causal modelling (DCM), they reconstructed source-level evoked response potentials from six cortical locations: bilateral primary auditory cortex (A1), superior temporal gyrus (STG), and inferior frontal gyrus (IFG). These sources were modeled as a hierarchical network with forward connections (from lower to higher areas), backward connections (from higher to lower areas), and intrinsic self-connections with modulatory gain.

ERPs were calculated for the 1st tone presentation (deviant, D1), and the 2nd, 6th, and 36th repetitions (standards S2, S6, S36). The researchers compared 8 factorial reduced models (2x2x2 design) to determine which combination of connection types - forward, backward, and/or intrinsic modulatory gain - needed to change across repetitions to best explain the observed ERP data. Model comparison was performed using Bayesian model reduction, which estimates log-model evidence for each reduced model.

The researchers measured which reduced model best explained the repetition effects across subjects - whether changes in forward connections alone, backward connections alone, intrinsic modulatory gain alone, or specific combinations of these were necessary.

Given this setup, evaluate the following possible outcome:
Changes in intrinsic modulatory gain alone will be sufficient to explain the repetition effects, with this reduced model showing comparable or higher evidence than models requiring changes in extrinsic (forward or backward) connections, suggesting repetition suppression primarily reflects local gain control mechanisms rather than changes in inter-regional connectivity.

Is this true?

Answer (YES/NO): NO